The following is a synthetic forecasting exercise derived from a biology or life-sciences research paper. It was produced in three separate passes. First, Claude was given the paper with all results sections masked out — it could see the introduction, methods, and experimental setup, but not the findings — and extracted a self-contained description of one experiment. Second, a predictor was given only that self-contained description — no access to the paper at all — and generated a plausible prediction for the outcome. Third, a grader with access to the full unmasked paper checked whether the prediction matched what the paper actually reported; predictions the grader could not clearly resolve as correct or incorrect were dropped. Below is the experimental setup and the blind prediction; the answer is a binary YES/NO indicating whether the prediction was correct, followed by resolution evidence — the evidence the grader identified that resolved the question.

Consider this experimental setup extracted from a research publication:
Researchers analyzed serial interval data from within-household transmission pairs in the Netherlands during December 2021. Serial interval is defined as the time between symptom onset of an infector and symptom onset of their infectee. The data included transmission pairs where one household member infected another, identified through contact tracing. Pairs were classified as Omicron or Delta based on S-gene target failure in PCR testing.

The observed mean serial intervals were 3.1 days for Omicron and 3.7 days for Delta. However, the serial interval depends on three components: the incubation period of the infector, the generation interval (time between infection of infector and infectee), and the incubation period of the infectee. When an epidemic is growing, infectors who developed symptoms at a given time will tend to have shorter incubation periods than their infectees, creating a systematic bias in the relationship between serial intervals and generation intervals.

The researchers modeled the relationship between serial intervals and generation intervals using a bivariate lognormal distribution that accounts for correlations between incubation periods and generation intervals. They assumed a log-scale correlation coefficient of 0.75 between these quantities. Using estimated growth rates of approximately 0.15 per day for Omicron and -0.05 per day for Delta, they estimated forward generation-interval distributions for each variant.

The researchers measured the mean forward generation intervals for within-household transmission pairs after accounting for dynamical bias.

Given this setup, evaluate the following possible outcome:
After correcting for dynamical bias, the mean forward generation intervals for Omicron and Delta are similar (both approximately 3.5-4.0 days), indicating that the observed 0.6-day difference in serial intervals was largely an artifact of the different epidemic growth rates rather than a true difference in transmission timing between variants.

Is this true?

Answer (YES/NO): NO